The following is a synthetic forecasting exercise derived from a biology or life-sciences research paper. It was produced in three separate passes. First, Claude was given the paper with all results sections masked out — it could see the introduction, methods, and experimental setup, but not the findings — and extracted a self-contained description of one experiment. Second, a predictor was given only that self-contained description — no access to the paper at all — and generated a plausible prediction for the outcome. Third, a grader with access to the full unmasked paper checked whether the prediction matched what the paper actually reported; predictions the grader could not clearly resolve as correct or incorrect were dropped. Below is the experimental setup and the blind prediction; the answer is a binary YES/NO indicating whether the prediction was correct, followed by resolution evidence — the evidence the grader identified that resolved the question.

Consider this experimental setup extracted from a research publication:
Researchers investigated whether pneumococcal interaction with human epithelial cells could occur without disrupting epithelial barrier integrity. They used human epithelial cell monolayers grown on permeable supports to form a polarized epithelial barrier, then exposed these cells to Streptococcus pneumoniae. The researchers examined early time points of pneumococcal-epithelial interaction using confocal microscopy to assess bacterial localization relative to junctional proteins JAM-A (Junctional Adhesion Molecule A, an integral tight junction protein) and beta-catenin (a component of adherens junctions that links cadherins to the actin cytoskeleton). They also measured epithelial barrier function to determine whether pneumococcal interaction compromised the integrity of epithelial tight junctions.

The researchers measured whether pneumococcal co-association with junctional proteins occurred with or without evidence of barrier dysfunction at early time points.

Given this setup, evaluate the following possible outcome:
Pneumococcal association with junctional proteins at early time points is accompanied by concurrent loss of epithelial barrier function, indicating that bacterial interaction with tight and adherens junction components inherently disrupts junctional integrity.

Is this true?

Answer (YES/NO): NO